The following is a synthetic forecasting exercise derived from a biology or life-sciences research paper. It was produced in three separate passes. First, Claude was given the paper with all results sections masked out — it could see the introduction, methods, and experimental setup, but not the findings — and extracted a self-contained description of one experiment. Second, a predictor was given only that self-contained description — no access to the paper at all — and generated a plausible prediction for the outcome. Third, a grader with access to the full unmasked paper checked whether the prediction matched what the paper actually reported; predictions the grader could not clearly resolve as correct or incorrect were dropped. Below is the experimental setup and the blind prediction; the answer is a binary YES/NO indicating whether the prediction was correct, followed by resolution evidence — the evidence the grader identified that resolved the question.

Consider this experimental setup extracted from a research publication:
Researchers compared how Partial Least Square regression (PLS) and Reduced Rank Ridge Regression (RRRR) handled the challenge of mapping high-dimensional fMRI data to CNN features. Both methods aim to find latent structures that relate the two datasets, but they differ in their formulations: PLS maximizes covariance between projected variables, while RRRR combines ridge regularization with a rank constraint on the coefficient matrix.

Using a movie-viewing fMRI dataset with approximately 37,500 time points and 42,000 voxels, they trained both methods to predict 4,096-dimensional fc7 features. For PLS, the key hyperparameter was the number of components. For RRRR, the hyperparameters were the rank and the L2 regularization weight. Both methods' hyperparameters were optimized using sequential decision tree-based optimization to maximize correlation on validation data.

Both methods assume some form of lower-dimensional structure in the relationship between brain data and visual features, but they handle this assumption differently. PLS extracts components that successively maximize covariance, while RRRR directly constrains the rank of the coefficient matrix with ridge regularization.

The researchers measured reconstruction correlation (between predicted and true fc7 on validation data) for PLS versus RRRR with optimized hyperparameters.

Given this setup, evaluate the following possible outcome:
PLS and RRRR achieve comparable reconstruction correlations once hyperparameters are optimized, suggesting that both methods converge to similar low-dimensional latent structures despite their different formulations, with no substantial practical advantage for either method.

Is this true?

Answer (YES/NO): NO